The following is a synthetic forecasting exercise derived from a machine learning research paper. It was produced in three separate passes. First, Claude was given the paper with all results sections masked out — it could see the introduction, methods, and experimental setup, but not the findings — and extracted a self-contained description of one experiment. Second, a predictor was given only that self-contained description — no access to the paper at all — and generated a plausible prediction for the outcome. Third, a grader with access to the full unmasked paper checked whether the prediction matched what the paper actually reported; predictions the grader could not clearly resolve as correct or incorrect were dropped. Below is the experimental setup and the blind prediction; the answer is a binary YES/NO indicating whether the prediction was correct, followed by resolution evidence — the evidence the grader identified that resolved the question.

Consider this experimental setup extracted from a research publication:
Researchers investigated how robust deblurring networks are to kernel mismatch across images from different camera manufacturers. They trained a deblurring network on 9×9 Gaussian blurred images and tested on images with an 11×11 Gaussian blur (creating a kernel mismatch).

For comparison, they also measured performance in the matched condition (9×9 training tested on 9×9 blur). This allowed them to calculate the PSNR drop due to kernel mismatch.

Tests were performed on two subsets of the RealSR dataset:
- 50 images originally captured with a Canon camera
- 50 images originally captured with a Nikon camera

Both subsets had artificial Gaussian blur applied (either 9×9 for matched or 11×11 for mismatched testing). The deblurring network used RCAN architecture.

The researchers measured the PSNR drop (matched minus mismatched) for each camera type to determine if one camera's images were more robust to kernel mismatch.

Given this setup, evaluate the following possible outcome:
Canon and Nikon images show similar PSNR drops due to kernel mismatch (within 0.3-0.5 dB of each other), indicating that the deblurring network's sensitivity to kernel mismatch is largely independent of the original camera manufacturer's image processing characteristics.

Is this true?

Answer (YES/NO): NO